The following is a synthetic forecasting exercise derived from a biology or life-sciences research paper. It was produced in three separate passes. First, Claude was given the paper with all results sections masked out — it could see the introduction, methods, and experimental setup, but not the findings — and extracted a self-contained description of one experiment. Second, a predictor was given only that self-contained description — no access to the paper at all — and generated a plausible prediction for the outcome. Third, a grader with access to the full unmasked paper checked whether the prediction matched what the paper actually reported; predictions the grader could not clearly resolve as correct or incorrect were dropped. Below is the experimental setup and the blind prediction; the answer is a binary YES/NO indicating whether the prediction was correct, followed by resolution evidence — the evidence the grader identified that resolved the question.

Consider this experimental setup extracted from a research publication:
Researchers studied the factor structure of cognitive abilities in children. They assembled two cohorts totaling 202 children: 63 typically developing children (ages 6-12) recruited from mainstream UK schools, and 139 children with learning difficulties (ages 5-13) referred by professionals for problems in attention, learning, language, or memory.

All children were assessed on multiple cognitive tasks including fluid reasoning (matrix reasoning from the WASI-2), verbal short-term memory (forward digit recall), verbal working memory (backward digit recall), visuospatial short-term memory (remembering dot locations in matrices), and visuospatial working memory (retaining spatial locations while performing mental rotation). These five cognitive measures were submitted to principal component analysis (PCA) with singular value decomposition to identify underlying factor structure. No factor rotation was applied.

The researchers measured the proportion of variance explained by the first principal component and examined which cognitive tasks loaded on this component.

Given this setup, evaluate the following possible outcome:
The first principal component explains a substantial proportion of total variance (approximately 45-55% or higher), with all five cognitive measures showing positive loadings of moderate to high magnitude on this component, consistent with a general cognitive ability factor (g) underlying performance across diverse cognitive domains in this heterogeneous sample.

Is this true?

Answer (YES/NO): YES